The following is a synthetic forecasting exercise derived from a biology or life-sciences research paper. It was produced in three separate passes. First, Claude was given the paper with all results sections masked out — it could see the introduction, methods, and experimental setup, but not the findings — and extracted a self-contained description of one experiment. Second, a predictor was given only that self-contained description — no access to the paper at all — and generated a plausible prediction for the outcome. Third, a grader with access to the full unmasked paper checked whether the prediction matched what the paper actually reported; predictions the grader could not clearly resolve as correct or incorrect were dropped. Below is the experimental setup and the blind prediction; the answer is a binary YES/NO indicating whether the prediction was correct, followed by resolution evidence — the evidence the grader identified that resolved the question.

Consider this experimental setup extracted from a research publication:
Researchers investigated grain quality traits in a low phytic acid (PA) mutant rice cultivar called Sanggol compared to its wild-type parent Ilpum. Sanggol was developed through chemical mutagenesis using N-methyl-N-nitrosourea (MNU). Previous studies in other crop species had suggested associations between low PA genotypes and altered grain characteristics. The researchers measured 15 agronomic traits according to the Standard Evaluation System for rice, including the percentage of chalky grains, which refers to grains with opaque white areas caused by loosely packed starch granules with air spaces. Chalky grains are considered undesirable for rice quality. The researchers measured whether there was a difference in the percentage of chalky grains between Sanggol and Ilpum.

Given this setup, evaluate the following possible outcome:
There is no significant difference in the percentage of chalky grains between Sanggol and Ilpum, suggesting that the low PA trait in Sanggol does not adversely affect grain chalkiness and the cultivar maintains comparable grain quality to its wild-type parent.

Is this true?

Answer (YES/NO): NO